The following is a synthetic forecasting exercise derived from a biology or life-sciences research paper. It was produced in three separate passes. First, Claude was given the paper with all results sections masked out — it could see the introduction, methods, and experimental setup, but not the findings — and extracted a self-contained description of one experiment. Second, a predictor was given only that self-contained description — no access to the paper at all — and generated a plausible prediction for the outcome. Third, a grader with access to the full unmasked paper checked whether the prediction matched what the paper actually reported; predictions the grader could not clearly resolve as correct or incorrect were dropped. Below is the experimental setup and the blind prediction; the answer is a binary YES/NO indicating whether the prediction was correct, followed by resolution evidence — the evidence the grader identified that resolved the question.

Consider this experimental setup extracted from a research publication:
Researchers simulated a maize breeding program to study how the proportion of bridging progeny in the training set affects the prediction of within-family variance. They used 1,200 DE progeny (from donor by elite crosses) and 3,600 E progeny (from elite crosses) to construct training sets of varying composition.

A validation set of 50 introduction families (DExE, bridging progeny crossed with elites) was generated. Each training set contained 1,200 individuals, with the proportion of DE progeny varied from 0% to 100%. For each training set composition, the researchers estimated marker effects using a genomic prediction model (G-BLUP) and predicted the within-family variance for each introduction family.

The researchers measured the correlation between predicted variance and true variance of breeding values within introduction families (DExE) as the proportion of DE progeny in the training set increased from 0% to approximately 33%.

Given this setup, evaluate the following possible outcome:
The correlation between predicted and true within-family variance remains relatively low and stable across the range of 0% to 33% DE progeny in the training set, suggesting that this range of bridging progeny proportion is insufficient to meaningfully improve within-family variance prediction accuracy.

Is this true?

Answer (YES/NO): NO